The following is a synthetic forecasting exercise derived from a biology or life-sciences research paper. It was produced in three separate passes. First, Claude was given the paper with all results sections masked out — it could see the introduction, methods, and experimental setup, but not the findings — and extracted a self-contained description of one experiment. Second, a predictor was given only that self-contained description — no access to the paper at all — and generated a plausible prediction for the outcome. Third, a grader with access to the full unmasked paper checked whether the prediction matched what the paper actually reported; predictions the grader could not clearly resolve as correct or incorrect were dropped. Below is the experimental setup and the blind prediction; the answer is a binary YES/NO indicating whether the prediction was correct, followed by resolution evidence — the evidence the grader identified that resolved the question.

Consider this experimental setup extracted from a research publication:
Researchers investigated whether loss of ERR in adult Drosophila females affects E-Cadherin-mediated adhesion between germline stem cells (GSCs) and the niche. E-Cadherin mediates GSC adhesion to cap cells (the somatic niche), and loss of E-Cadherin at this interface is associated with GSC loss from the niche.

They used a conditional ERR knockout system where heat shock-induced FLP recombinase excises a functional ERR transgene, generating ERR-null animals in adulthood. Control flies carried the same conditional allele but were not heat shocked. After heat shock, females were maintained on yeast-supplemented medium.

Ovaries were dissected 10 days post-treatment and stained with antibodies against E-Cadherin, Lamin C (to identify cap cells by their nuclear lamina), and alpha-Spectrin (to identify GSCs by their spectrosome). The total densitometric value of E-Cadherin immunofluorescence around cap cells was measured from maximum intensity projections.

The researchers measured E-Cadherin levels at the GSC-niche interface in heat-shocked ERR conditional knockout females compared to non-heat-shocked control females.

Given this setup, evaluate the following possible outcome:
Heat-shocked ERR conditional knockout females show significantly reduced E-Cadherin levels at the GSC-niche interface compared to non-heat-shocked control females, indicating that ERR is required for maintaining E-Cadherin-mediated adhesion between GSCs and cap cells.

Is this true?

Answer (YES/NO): NO